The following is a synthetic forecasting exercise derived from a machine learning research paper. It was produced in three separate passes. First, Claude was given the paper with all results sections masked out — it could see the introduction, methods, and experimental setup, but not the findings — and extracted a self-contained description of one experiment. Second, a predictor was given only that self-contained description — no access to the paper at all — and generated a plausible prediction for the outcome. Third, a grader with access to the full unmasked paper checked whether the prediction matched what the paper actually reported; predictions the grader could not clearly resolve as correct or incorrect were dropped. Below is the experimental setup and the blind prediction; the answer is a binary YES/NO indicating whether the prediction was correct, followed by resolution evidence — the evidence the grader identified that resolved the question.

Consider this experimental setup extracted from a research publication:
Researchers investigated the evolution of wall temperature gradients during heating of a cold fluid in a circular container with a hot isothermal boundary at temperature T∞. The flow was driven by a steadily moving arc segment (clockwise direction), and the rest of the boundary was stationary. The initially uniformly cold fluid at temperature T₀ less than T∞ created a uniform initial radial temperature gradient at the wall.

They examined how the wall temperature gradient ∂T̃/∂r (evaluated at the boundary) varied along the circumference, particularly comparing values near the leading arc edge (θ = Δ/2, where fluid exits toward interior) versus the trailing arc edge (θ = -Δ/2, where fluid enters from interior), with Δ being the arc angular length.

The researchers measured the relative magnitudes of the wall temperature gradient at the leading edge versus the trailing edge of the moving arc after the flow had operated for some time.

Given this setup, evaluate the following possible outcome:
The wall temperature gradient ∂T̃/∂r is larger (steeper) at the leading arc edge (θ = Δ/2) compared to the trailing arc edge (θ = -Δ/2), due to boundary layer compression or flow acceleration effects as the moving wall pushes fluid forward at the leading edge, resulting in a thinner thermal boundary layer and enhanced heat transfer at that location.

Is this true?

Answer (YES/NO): YES